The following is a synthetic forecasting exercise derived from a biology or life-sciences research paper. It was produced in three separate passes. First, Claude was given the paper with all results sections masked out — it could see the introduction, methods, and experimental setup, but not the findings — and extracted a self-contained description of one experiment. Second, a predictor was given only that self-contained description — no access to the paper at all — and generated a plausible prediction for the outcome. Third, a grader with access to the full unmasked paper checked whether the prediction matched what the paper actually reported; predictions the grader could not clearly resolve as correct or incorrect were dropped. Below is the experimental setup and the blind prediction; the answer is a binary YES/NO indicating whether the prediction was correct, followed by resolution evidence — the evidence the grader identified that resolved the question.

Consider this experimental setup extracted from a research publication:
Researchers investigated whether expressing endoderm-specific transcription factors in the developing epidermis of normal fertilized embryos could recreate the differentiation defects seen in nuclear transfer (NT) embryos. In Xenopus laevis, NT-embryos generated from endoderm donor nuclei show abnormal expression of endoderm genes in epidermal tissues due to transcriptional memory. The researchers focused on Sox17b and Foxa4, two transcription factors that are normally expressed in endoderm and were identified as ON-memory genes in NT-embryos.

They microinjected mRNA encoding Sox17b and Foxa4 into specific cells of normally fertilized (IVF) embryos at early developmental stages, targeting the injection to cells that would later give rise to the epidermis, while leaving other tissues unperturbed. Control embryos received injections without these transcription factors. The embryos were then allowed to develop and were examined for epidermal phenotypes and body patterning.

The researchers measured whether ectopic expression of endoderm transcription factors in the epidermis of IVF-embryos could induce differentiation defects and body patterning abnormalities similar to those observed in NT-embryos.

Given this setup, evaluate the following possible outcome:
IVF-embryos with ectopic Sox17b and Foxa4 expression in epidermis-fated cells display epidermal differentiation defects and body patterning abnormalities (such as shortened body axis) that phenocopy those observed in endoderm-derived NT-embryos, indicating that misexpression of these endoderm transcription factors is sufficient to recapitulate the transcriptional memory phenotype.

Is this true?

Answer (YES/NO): NO